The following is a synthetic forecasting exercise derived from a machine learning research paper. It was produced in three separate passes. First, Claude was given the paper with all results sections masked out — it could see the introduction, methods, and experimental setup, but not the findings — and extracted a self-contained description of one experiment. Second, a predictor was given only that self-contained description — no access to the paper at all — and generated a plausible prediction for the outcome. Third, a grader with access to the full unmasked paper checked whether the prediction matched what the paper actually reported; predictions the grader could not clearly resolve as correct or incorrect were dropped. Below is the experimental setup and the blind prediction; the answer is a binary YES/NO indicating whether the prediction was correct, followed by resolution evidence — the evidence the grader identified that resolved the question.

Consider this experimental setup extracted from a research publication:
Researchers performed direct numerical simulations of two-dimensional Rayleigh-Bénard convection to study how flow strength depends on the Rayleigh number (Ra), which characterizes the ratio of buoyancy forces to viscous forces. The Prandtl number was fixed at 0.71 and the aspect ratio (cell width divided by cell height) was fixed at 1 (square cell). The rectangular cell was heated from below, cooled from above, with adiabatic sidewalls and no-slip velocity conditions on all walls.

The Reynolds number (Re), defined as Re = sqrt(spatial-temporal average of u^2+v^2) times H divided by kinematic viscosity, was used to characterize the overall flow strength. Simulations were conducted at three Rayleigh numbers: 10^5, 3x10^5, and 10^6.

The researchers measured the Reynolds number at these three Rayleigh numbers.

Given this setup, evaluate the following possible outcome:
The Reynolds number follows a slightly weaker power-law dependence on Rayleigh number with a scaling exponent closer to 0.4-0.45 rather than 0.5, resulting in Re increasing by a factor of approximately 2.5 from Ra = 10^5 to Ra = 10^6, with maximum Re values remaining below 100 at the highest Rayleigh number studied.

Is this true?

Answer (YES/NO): NO